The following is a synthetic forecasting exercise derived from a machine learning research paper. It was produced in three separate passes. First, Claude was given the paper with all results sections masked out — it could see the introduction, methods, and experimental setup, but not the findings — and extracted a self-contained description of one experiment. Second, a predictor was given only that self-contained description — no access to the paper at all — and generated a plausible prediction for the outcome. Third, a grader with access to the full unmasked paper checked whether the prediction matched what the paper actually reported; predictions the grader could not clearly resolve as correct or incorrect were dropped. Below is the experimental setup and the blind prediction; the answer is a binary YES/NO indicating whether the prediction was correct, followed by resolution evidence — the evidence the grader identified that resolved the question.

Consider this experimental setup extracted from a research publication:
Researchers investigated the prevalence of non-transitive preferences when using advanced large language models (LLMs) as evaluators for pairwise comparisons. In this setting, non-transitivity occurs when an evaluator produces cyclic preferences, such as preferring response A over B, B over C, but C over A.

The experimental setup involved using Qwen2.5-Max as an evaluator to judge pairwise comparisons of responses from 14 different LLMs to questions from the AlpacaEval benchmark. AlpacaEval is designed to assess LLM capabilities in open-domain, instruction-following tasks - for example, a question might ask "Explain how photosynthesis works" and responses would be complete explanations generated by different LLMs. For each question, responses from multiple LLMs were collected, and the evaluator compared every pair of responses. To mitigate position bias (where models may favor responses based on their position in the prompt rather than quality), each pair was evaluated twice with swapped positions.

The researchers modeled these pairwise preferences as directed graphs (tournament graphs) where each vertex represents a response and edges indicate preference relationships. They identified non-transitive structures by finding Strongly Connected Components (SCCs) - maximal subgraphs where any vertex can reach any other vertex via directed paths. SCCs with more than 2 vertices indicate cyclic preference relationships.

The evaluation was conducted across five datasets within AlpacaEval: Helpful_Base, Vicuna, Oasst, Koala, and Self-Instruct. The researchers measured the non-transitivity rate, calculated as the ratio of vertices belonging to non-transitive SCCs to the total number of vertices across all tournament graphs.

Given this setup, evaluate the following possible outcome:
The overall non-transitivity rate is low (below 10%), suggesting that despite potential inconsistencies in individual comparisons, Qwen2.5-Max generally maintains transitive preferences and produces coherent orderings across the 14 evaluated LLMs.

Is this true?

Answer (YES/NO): NO